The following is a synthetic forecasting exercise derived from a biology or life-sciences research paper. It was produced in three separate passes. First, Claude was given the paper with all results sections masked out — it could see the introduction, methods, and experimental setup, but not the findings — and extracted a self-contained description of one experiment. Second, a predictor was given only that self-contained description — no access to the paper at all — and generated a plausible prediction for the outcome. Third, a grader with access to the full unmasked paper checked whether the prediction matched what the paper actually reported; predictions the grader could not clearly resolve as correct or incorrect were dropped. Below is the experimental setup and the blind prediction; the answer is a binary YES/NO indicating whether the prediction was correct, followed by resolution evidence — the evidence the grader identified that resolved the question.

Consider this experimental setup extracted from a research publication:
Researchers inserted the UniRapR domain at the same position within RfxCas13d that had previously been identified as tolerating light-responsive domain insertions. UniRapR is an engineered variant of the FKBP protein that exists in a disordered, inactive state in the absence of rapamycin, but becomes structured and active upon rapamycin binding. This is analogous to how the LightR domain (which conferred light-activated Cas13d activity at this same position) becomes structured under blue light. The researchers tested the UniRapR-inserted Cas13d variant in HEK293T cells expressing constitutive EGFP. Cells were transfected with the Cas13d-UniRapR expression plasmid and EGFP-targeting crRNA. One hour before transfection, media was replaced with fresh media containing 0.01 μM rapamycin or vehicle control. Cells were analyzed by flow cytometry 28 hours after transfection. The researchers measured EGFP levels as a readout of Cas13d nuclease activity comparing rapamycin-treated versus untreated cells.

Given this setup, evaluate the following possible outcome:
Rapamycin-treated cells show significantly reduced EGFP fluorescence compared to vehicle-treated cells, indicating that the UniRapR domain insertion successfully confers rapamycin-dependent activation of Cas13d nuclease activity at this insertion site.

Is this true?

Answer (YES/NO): YES